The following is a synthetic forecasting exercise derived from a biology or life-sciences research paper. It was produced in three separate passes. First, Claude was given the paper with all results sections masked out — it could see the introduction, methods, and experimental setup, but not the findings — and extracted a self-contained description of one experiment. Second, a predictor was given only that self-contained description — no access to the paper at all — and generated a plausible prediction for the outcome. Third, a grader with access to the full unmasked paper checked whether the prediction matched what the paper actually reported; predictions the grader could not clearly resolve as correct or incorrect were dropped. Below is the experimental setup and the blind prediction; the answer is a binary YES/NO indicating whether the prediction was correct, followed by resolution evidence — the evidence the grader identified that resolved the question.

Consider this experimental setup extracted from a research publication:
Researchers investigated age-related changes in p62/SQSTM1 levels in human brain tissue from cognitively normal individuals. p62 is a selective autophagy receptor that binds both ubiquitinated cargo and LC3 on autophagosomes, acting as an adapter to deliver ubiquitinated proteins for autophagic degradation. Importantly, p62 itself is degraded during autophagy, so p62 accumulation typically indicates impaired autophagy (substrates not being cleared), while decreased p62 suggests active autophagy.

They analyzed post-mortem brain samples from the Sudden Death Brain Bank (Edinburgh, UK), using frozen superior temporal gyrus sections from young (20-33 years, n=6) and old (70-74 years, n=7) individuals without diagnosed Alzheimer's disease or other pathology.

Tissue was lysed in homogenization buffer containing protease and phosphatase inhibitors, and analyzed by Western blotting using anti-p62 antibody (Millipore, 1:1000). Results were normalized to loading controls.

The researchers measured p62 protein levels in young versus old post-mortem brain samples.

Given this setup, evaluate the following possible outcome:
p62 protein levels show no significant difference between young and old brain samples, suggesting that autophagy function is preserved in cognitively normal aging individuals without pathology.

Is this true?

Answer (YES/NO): NO